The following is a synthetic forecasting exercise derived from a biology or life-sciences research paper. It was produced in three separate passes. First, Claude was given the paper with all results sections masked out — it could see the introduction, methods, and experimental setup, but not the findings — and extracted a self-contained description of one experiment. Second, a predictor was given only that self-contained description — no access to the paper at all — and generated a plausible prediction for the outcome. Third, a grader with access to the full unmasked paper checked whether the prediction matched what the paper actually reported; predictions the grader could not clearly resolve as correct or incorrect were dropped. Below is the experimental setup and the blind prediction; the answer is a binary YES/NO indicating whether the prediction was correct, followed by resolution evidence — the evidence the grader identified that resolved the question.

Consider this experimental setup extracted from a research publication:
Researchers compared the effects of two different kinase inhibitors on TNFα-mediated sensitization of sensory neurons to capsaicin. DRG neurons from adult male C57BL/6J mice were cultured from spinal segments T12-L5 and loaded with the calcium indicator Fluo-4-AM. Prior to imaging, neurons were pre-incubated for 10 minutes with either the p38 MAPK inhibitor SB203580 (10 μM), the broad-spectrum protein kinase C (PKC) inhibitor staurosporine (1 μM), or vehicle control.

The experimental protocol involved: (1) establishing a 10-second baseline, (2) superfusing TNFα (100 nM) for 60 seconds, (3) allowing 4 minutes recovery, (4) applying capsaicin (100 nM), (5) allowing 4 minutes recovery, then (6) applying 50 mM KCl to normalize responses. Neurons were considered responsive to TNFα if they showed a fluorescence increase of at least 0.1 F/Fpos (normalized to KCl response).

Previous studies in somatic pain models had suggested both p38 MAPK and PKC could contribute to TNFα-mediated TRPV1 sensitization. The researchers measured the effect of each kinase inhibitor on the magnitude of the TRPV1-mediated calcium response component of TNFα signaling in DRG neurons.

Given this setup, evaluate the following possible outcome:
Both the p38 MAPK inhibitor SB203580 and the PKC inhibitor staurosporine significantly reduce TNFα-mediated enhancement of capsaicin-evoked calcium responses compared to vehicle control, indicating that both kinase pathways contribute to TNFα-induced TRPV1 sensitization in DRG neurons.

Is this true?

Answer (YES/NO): NO